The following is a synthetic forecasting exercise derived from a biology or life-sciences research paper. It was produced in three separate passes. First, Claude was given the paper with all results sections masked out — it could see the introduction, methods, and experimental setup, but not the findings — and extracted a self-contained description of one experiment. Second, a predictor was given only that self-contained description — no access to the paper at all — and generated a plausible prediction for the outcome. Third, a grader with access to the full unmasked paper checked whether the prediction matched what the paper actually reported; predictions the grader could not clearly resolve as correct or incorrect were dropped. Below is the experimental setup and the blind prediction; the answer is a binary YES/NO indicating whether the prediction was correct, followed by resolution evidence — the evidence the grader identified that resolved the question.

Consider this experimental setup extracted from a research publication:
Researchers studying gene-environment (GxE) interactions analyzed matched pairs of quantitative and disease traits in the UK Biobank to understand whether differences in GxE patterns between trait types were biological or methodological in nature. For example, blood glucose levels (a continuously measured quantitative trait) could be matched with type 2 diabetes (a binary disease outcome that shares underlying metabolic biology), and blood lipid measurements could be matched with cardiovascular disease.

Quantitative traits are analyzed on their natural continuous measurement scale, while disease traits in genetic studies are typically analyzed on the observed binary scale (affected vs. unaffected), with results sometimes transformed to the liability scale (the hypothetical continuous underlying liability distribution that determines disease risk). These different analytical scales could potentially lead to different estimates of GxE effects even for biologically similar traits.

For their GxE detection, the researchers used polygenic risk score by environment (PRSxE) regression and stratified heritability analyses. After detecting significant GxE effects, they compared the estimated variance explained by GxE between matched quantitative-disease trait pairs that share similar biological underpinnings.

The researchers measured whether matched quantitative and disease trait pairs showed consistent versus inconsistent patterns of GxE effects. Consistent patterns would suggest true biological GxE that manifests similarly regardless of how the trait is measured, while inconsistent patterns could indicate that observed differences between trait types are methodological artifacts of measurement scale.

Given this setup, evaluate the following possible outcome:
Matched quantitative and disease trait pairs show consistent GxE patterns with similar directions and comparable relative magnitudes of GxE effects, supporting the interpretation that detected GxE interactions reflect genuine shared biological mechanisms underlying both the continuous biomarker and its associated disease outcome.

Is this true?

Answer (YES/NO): NO